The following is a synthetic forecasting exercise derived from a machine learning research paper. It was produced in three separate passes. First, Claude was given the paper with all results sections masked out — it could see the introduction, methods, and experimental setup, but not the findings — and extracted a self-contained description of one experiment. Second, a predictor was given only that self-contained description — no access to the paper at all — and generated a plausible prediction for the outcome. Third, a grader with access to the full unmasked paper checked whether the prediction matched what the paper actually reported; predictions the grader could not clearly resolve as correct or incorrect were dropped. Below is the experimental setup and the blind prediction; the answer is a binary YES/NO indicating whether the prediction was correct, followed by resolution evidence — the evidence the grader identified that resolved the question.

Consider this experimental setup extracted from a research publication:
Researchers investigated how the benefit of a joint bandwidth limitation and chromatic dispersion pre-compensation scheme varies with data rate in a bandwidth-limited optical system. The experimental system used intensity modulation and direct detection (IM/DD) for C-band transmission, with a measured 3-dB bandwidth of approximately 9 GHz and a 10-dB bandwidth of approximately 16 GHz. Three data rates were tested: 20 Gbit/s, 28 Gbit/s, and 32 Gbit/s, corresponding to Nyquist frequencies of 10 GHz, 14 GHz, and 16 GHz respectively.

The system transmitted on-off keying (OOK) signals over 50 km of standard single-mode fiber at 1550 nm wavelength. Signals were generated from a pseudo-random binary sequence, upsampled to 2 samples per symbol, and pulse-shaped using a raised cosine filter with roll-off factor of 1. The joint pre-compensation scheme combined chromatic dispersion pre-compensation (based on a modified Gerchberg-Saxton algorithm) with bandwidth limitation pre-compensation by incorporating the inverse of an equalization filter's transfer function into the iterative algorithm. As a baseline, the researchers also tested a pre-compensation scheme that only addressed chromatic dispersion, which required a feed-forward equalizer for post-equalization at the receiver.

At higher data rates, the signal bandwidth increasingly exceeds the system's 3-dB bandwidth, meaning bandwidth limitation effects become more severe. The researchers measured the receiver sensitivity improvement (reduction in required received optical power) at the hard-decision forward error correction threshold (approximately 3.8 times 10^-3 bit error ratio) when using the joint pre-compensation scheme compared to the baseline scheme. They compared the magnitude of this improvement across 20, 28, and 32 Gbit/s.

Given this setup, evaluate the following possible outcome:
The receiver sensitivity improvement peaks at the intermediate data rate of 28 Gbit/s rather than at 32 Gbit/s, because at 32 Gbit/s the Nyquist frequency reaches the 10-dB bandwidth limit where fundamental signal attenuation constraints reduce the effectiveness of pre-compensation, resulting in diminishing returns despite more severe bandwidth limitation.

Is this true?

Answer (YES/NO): NO